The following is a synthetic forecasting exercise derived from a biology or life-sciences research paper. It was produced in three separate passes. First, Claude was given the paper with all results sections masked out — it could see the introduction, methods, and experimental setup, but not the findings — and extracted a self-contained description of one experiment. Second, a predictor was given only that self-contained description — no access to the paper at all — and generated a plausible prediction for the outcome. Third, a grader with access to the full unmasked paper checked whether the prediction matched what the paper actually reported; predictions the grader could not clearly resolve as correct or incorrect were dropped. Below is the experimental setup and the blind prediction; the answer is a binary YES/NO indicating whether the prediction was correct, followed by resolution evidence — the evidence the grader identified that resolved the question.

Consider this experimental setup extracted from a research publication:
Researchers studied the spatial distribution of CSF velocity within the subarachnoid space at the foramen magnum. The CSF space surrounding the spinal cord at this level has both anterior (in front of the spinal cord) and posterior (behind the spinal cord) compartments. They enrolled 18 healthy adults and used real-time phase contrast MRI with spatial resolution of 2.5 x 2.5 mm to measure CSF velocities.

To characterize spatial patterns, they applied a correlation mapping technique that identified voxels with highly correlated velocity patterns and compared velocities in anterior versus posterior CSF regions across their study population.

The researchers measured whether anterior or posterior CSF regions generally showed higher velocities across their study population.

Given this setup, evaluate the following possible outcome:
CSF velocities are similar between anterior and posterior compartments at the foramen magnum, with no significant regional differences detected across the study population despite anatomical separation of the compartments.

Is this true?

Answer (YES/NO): NO